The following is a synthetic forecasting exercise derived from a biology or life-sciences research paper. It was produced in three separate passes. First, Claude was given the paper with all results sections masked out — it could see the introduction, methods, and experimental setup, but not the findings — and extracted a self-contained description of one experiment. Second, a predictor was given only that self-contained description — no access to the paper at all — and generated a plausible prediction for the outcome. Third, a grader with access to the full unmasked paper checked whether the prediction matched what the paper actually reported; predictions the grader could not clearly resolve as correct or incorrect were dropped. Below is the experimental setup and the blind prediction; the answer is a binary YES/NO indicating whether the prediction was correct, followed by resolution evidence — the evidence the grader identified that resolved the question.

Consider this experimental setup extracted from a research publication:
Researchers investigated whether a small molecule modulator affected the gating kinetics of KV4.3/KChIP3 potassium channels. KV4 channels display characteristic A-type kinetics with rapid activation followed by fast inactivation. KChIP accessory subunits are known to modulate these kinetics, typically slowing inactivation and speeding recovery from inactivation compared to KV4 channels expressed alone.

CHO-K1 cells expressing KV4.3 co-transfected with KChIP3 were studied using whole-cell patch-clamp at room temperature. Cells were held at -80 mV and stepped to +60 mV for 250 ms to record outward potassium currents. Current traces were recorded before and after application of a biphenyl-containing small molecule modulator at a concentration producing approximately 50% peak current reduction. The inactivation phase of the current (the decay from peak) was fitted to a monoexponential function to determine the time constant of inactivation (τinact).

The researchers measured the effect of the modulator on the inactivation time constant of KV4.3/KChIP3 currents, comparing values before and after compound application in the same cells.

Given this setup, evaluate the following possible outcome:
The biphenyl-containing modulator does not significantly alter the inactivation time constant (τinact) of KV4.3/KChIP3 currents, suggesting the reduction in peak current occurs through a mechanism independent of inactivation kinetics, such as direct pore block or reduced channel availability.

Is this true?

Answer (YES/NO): YES